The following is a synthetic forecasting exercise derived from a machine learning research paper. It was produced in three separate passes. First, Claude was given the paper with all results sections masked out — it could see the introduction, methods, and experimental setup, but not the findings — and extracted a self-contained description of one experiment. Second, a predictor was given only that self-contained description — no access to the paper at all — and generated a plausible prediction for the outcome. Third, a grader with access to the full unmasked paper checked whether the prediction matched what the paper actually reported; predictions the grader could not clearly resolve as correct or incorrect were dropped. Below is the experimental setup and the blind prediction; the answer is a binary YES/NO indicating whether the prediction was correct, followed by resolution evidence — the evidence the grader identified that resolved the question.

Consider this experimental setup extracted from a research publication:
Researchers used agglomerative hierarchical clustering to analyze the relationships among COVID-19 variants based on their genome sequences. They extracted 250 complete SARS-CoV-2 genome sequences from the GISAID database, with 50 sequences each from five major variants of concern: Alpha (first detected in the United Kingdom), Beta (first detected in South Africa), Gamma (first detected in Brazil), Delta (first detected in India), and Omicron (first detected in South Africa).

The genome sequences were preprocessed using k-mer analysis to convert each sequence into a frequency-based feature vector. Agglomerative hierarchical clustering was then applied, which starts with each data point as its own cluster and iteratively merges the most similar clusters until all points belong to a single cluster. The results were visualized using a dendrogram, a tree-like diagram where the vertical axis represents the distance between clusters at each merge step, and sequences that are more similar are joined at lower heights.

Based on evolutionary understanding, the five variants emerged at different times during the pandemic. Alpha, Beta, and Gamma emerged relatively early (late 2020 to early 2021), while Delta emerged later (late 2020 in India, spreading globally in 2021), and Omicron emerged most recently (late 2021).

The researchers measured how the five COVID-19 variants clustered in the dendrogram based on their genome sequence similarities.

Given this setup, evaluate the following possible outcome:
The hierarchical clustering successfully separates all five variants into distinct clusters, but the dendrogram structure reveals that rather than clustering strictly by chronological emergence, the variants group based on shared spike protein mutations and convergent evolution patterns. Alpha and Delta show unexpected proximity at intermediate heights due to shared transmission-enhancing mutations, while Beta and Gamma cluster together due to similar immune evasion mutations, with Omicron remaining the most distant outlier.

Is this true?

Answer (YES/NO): NO